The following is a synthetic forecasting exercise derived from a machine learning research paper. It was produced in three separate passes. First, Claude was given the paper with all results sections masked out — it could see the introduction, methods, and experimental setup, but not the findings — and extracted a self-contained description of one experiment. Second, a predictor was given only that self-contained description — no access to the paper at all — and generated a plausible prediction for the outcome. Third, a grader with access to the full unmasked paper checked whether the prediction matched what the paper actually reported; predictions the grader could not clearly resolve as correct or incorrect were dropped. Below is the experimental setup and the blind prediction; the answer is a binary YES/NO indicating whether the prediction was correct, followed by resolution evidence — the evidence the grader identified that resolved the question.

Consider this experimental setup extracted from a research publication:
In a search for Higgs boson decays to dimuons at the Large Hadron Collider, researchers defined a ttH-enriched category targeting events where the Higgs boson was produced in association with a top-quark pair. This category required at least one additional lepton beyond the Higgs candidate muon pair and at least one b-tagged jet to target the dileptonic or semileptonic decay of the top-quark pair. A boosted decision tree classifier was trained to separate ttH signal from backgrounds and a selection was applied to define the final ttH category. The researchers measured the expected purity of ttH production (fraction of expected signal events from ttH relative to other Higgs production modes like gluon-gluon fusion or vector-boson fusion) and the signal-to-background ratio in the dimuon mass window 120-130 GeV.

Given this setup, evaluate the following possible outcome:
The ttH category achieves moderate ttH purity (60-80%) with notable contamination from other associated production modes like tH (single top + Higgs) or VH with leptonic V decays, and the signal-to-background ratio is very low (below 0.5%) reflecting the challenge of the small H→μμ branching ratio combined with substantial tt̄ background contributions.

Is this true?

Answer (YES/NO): NO